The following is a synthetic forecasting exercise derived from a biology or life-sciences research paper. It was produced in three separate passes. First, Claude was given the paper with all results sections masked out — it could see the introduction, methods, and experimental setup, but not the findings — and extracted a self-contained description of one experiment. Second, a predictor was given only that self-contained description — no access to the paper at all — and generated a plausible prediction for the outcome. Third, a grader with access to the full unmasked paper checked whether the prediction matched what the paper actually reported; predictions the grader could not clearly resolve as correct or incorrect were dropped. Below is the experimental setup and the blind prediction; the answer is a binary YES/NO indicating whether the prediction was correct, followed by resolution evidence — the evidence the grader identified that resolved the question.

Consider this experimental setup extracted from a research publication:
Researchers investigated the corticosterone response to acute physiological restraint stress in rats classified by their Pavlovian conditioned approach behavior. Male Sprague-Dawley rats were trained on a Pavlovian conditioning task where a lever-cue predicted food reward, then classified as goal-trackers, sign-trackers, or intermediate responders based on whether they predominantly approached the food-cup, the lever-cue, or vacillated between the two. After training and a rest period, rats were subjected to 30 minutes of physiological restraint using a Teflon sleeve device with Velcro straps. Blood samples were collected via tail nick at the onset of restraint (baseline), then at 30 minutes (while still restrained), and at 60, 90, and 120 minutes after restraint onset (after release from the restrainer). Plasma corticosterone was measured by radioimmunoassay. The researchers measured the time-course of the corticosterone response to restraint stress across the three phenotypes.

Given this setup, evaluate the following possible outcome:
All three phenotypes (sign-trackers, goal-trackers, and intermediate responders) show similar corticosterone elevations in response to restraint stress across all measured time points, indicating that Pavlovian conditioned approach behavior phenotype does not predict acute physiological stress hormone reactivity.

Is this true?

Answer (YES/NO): YES